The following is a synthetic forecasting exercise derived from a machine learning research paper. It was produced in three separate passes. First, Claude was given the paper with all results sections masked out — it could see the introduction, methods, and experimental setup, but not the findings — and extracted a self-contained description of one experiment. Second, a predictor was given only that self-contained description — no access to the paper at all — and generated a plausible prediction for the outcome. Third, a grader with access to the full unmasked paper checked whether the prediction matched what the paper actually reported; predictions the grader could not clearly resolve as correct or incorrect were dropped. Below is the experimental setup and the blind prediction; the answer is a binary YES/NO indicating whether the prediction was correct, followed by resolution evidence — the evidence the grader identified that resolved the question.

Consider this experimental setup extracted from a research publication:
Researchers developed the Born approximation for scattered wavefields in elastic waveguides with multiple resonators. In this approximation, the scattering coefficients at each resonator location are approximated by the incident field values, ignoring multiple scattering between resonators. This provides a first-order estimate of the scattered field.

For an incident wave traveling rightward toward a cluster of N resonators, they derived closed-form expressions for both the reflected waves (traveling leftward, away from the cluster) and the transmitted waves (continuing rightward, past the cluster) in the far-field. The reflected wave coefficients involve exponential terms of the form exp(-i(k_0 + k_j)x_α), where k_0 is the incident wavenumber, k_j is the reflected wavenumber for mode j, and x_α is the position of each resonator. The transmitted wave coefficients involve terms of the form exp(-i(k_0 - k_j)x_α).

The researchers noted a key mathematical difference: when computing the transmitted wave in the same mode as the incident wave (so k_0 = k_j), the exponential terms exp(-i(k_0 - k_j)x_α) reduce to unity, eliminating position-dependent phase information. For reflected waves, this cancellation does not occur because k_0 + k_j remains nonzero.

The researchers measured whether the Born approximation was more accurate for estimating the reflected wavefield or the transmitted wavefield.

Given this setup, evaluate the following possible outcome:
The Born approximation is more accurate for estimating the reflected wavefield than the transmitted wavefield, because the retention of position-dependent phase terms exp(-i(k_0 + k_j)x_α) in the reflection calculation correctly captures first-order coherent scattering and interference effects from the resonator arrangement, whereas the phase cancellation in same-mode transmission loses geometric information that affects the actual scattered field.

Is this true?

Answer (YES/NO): YES